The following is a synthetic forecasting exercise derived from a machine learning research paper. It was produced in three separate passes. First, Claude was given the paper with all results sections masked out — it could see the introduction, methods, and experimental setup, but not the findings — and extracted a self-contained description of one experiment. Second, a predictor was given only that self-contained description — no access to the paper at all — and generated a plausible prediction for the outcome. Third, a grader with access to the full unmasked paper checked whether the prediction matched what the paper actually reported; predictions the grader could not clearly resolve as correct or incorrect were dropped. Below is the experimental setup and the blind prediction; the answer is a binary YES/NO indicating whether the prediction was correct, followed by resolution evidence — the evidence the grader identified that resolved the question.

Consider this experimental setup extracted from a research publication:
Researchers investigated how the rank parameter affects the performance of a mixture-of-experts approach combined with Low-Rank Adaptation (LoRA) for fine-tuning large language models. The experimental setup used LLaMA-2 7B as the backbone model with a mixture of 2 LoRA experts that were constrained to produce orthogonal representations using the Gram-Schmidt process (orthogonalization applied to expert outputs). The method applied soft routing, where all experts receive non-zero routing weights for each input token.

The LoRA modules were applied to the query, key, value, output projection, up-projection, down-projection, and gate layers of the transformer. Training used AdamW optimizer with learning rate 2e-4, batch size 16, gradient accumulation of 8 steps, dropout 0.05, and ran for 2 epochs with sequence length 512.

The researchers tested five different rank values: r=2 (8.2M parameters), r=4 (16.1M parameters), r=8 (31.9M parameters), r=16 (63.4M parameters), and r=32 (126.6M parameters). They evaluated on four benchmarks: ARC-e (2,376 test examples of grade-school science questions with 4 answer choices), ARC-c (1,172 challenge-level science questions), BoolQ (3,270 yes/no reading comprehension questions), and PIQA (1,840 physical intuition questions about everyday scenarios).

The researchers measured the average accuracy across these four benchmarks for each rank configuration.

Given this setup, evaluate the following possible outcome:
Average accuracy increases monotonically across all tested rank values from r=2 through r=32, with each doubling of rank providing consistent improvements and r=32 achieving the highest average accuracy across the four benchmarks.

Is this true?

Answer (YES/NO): NO